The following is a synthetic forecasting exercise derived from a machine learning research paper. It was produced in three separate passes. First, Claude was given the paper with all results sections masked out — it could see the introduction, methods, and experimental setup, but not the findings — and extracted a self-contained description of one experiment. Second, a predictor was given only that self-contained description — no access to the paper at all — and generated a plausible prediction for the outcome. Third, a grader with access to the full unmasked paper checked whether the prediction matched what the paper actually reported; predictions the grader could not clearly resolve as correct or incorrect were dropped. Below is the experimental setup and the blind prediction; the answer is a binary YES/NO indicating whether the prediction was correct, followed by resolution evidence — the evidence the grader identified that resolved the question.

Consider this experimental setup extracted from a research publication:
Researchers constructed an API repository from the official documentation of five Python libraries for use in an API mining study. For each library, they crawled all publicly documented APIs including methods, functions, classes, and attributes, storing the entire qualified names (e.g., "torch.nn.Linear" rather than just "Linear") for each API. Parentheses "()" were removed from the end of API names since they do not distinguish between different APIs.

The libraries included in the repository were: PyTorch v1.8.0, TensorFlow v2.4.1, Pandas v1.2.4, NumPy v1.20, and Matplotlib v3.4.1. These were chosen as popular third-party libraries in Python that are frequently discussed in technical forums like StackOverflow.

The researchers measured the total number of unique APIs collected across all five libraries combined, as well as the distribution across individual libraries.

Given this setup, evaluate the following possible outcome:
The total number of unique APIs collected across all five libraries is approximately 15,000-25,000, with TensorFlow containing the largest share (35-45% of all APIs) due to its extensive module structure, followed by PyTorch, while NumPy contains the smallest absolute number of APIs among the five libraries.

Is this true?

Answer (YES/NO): NO